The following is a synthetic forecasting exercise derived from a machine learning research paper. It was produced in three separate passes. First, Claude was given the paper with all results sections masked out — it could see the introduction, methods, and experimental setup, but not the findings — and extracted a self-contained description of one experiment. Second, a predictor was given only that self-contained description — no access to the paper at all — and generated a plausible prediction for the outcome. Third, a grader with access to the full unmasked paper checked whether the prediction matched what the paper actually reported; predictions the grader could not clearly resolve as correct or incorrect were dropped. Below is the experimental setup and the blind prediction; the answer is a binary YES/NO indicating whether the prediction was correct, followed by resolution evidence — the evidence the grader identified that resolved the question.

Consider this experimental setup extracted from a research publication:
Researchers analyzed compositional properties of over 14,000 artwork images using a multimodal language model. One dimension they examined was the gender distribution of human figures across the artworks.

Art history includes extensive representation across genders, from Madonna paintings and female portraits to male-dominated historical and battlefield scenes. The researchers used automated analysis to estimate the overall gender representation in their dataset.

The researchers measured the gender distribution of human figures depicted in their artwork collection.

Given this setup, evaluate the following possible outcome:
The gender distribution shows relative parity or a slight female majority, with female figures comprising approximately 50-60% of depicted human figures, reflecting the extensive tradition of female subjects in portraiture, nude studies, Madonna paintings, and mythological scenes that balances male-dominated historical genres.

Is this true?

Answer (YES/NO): NO